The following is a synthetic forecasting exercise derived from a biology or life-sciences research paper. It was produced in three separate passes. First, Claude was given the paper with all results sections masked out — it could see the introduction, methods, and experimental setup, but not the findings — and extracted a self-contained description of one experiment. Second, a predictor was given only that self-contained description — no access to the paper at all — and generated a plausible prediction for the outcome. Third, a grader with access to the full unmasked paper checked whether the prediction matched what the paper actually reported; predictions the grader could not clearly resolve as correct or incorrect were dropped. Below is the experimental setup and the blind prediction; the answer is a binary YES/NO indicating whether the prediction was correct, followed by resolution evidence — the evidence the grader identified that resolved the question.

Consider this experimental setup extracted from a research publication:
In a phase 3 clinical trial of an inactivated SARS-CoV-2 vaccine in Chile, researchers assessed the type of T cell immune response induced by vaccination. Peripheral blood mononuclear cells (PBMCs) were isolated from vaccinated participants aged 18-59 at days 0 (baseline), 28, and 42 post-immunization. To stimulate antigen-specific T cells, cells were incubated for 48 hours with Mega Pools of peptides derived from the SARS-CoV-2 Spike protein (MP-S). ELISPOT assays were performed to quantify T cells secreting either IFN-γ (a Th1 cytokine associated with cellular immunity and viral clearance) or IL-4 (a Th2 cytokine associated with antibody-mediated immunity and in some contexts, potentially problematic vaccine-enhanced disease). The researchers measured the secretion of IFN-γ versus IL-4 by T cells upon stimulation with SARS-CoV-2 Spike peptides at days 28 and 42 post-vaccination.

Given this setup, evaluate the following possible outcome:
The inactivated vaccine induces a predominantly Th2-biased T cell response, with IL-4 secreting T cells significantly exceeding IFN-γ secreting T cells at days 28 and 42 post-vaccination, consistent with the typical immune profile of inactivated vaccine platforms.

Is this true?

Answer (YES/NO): NO